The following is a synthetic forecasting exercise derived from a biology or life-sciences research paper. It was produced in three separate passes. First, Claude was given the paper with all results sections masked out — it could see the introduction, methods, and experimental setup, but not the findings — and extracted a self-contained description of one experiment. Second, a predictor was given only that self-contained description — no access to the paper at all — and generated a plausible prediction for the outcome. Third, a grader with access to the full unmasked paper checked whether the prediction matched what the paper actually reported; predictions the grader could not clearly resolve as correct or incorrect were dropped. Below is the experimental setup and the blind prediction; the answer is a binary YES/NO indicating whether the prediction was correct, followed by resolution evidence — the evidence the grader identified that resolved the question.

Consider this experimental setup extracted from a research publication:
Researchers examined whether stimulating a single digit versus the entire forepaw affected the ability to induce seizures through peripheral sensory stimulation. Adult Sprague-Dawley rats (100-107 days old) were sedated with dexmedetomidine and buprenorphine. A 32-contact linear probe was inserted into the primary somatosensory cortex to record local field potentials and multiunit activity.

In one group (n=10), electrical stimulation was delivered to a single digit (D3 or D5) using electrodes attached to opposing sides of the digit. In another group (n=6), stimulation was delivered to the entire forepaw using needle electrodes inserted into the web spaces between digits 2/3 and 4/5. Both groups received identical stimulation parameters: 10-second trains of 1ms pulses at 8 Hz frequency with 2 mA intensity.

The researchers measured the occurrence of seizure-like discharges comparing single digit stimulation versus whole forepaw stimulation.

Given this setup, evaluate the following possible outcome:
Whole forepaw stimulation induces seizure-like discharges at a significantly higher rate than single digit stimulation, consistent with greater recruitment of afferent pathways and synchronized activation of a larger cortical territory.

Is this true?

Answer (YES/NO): NO